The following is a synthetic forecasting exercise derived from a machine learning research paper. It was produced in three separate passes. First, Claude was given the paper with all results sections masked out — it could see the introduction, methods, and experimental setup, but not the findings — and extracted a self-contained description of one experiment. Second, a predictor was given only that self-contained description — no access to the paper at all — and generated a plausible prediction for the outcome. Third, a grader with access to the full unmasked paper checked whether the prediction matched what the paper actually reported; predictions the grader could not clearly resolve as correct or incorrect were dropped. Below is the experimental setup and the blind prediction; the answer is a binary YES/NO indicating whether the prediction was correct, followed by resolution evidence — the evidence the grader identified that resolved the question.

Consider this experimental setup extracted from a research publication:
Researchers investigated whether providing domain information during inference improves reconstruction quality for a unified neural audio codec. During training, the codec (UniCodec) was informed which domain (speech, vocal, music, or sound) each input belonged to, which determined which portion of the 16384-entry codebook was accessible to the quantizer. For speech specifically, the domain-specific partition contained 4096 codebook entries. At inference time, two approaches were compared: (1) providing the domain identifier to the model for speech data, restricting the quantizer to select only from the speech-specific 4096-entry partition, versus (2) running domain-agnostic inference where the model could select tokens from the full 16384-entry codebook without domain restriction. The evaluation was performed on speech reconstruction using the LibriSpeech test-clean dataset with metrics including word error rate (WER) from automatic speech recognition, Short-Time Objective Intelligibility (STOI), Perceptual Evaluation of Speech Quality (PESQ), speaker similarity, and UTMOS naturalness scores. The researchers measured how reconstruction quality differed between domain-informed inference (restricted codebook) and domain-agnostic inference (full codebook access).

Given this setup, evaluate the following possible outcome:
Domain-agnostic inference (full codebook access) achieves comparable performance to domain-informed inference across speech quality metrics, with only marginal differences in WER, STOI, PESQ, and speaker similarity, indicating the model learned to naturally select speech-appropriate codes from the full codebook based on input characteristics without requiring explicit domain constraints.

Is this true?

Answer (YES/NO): NO